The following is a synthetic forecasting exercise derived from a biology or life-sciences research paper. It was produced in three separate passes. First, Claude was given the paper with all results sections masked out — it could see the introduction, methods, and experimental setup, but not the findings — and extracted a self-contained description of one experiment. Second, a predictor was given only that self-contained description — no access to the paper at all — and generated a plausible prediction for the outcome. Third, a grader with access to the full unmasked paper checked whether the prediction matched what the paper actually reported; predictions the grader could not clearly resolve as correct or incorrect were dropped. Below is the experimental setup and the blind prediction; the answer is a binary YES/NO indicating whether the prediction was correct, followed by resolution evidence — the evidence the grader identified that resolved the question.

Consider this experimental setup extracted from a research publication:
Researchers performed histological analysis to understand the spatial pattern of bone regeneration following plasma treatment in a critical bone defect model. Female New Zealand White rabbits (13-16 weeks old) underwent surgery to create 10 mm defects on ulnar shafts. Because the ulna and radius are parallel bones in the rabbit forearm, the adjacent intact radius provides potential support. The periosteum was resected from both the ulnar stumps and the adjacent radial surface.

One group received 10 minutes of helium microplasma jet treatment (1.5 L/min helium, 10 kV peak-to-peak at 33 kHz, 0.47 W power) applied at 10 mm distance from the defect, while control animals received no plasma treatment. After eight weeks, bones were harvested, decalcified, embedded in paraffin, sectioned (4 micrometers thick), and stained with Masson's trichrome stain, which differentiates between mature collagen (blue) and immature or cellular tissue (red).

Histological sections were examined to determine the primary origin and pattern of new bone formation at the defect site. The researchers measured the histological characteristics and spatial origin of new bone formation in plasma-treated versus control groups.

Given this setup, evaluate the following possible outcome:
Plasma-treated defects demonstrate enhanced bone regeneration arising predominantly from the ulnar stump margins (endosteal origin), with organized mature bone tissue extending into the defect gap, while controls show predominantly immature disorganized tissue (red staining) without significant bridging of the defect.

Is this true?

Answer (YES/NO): NO